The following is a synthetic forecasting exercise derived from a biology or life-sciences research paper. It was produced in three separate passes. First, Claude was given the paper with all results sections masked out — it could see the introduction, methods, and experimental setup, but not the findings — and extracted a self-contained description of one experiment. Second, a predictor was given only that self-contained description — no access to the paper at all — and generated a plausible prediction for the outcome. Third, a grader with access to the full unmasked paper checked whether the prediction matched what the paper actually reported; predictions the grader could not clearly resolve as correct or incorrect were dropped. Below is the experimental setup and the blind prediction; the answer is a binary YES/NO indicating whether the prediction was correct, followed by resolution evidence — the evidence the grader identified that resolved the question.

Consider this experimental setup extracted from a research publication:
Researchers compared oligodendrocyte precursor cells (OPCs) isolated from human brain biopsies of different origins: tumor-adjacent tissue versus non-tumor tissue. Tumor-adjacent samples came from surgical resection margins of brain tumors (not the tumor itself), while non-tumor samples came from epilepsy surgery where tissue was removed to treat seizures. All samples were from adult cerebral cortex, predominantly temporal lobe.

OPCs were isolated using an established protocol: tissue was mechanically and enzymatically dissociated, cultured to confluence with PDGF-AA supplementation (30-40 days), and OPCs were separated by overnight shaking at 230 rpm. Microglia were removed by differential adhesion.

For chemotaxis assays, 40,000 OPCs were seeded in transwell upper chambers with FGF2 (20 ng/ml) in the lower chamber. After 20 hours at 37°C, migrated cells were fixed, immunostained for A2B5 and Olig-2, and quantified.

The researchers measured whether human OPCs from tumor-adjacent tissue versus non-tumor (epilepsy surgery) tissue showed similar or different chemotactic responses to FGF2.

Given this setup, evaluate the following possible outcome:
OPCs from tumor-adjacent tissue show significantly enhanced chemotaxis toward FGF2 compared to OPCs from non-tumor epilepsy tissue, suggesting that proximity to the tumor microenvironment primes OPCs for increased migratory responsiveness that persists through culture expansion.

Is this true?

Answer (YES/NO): NO